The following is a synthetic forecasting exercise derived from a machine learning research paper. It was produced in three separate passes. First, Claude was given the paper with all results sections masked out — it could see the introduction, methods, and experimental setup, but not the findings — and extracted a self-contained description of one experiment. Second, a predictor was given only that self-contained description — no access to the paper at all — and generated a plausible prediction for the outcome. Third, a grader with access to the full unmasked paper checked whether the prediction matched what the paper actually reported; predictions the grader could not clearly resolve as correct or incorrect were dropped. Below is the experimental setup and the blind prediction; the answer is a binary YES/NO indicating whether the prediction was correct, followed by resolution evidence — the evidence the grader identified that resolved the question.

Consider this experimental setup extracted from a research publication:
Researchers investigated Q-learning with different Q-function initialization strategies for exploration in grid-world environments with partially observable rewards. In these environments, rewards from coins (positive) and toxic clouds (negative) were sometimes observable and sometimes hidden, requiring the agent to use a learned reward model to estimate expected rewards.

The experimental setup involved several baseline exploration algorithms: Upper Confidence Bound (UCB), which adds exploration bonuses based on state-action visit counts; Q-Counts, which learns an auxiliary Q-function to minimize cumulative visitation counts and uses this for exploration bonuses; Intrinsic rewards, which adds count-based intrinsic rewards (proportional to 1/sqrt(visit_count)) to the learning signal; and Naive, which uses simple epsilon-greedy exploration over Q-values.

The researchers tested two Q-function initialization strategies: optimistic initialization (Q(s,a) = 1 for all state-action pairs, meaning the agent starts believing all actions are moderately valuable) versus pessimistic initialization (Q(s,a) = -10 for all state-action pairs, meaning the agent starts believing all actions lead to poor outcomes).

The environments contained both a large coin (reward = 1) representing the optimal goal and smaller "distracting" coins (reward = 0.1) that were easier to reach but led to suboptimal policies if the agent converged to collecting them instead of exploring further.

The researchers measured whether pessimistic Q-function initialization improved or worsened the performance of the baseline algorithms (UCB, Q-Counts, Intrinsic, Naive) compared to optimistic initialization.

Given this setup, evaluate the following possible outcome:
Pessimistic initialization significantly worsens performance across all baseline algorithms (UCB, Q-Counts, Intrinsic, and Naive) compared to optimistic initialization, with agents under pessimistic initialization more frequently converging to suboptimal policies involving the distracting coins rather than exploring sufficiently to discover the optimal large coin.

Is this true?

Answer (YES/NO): YES